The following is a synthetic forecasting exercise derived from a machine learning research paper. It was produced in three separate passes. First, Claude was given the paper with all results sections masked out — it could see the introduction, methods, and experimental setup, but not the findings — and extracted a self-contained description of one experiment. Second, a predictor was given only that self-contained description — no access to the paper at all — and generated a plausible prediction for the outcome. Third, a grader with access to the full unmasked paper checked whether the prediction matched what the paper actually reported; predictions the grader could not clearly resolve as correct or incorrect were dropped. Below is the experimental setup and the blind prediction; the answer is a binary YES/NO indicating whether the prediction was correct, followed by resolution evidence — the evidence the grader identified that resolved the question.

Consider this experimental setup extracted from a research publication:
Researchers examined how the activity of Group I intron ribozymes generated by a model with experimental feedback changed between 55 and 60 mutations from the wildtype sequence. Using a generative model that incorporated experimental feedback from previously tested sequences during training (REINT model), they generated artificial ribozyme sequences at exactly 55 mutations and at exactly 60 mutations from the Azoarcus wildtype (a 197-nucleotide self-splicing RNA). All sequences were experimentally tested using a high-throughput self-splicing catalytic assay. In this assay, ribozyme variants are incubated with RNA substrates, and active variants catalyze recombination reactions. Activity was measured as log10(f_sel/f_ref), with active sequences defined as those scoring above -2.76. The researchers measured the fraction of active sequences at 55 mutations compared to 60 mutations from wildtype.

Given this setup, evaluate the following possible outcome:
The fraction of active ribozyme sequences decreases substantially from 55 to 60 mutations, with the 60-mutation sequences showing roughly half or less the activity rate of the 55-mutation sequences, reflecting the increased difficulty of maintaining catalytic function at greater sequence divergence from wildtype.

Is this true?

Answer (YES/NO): YES